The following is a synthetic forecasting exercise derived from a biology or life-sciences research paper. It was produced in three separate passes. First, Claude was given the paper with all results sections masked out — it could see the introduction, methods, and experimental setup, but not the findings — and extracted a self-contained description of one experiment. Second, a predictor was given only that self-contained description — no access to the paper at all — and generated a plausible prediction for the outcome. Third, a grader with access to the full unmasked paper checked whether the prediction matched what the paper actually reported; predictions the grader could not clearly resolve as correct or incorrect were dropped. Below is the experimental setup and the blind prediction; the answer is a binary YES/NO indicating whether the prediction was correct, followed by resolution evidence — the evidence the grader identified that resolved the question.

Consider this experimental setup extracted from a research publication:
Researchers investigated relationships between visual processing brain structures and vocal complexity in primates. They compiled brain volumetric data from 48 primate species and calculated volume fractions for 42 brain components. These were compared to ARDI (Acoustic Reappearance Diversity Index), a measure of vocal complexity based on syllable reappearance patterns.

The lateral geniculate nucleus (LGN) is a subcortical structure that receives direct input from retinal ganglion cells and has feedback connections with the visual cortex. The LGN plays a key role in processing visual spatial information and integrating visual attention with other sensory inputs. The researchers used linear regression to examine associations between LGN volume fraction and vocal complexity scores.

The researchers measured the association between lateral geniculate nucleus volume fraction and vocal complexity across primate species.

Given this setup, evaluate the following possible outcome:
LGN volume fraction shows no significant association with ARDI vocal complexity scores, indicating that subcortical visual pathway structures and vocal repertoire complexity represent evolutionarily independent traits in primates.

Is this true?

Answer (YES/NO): NO